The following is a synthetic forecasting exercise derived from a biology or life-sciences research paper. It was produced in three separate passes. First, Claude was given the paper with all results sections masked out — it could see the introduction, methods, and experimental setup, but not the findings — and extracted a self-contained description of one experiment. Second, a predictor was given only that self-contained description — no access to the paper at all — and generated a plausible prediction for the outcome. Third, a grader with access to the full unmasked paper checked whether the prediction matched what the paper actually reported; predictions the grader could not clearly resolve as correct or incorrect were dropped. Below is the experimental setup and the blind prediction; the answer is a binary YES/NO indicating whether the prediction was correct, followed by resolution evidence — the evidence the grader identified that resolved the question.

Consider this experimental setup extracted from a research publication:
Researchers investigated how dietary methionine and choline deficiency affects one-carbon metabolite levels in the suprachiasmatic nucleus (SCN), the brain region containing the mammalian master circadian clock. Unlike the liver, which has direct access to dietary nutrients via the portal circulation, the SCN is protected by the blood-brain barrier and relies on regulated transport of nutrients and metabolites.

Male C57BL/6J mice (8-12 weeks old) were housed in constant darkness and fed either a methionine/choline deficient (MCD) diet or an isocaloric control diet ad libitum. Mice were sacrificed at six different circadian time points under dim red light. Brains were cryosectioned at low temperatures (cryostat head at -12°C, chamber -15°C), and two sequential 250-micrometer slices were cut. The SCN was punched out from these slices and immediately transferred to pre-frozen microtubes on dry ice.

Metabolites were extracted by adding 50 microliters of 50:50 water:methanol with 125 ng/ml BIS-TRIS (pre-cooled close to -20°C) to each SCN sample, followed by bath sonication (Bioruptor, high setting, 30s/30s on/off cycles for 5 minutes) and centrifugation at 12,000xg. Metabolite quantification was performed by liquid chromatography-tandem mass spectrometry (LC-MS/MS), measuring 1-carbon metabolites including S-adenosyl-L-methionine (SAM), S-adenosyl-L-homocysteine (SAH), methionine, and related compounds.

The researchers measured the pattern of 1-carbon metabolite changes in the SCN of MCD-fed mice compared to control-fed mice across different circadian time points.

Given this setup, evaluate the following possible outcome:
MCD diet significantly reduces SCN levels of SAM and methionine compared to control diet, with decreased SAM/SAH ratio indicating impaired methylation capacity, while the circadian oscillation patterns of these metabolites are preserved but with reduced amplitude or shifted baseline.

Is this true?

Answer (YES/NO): NO